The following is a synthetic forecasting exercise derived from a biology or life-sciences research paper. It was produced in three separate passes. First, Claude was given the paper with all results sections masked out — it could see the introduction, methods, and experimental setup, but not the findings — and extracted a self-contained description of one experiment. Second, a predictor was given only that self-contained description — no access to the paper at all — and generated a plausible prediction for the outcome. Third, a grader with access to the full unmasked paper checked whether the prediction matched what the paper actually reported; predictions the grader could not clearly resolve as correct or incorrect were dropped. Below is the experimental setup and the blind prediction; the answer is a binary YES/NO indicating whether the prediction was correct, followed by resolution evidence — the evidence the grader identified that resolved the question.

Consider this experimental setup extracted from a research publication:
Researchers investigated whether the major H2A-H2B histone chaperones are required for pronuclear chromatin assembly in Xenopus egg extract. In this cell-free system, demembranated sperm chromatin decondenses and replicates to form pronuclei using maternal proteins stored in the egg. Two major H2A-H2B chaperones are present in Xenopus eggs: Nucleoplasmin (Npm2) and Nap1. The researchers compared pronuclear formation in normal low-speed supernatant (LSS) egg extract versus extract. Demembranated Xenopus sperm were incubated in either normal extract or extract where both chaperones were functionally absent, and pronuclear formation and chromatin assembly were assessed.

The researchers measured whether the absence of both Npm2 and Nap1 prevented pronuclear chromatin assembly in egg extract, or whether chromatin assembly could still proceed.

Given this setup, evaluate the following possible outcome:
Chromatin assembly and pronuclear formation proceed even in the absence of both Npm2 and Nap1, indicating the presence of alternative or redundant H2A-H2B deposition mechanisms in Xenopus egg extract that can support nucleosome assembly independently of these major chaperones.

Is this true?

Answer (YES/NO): YES